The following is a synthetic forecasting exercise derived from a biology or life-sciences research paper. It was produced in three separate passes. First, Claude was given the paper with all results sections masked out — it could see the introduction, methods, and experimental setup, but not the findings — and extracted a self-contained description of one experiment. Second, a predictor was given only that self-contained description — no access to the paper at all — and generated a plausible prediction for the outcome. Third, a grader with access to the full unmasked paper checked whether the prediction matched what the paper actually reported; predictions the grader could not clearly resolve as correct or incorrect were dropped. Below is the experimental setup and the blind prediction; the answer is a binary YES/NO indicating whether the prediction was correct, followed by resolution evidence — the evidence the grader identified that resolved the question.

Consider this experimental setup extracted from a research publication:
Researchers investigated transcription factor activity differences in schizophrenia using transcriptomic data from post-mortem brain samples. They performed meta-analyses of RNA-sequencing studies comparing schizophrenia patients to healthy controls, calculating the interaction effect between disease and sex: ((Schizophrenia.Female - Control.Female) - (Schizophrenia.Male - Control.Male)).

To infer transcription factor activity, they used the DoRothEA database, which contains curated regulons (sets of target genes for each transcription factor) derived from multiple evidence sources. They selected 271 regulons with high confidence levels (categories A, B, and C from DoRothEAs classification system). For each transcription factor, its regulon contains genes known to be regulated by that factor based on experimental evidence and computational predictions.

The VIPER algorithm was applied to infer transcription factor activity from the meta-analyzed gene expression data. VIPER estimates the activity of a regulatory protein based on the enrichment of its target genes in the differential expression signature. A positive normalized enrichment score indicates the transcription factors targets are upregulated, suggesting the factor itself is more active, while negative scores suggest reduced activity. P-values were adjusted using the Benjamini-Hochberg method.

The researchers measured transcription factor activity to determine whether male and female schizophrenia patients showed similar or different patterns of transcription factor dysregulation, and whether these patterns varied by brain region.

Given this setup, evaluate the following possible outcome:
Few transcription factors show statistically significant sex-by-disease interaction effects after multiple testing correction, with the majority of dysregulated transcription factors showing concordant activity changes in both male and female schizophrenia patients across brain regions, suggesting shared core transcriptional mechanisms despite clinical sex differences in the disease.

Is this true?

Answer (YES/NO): NO